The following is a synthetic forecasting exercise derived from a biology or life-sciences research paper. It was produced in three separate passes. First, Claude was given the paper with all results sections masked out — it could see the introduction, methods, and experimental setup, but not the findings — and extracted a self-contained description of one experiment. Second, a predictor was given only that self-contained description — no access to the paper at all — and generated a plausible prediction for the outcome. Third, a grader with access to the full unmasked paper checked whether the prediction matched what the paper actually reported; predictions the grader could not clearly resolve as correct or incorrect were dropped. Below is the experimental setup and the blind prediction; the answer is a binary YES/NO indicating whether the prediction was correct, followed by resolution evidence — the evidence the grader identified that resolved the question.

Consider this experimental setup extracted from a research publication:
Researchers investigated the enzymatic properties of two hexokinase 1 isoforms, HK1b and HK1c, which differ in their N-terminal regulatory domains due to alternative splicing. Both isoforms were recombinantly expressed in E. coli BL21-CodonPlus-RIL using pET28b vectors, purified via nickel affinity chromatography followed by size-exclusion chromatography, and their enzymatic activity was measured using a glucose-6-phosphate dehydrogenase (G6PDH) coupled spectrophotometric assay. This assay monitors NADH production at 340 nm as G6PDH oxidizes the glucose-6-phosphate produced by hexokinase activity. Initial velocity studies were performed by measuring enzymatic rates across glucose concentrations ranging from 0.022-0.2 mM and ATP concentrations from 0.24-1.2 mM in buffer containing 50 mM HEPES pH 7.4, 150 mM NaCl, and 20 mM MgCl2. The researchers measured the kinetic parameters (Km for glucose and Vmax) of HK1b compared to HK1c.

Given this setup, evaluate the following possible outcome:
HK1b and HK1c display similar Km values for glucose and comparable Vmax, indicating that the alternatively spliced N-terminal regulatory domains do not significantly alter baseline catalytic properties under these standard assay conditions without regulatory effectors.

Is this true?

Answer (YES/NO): NO